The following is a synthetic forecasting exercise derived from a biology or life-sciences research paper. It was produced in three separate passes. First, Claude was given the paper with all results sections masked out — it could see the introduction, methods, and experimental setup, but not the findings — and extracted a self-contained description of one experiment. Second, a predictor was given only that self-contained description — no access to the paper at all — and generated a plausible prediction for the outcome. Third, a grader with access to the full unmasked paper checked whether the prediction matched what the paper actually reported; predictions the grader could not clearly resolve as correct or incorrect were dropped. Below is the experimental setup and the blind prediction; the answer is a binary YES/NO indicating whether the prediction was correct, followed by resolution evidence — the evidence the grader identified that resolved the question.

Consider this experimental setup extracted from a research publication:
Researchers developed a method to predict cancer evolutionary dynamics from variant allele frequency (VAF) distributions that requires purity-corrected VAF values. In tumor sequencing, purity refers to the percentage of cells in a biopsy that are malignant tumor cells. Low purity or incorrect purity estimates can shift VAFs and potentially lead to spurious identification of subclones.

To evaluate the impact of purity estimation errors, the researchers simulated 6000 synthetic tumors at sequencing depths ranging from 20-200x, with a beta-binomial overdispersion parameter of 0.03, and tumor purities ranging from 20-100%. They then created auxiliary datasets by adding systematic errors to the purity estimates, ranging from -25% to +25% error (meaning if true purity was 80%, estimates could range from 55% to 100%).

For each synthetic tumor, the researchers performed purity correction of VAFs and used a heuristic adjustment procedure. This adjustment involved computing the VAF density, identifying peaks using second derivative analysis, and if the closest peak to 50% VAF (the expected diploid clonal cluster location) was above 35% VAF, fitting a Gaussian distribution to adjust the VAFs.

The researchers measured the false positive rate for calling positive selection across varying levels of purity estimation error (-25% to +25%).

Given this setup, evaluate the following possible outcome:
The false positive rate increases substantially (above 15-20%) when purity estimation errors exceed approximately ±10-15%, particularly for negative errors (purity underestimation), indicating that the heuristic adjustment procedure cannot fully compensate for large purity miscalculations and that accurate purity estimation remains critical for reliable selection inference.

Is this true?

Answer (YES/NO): NO